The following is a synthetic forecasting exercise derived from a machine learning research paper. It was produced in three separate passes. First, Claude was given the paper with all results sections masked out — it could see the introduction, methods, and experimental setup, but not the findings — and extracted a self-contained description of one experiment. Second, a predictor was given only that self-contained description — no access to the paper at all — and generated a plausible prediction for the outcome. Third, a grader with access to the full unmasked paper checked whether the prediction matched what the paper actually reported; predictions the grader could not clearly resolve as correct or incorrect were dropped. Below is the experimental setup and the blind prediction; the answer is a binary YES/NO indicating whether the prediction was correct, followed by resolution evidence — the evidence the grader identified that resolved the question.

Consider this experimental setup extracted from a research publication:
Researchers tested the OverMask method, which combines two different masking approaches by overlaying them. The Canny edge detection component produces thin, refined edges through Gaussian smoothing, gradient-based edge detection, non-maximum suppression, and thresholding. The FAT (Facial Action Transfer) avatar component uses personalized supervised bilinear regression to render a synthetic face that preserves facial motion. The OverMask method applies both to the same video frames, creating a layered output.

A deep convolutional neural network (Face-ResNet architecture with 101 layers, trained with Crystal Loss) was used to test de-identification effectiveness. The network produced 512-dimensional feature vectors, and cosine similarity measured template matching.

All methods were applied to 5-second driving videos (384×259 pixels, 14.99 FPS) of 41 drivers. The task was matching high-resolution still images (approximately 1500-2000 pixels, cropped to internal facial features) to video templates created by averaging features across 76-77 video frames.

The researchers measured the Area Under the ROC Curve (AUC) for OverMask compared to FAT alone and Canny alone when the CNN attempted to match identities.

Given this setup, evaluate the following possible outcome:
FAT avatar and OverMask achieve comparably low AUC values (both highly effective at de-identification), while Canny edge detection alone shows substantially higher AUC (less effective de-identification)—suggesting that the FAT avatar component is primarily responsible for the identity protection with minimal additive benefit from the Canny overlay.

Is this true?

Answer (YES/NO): NO